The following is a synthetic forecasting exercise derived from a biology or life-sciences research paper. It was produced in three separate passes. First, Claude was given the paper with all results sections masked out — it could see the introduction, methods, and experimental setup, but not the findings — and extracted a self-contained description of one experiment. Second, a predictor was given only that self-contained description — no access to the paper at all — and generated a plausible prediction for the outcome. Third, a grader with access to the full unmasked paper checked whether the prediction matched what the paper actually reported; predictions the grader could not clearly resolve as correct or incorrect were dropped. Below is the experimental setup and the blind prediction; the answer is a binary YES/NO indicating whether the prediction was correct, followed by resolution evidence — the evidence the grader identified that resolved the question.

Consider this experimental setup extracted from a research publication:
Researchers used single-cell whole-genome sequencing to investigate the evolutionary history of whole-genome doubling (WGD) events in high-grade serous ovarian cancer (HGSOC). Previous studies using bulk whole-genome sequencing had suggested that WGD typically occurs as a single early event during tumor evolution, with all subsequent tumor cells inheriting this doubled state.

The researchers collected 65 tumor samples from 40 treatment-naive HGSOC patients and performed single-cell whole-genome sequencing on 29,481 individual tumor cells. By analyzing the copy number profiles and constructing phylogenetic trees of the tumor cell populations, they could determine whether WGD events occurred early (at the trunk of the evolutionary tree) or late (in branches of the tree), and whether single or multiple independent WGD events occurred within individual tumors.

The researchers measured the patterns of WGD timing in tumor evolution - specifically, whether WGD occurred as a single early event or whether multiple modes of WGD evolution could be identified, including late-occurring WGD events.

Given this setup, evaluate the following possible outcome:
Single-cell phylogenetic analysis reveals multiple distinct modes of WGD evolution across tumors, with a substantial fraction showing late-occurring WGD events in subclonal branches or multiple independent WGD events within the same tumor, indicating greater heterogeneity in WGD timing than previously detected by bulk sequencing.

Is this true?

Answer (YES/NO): YES